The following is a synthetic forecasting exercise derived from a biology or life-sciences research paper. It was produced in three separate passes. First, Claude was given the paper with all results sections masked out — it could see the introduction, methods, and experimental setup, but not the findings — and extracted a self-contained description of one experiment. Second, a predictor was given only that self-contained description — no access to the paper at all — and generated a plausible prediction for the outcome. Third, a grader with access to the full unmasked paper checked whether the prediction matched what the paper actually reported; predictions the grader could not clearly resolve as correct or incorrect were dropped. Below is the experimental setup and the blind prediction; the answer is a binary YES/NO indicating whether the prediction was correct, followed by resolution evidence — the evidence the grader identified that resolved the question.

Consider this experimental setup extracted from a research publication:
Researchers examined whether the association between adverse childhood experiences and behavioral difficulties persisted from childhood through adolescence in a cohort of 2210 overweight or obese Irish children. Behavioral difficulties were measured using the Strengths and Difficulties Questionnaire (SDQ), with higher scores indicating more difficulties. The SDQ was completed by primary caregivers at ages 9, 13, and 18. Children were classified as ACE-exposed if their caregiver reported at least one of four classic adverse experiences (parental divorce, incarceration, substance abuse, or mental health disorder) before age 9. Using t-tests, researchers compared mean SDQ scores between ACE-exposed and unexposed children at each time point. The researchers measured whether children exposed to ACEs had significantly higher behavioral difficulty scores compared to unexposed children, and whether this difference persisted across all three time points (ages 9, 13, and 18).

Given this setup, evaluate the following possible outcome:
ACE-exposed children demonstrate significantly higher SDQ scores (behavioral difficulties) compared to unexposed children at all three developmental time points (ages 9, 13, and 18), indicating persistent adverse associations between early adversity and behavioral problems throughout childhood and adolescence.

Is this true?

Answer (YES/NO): YES